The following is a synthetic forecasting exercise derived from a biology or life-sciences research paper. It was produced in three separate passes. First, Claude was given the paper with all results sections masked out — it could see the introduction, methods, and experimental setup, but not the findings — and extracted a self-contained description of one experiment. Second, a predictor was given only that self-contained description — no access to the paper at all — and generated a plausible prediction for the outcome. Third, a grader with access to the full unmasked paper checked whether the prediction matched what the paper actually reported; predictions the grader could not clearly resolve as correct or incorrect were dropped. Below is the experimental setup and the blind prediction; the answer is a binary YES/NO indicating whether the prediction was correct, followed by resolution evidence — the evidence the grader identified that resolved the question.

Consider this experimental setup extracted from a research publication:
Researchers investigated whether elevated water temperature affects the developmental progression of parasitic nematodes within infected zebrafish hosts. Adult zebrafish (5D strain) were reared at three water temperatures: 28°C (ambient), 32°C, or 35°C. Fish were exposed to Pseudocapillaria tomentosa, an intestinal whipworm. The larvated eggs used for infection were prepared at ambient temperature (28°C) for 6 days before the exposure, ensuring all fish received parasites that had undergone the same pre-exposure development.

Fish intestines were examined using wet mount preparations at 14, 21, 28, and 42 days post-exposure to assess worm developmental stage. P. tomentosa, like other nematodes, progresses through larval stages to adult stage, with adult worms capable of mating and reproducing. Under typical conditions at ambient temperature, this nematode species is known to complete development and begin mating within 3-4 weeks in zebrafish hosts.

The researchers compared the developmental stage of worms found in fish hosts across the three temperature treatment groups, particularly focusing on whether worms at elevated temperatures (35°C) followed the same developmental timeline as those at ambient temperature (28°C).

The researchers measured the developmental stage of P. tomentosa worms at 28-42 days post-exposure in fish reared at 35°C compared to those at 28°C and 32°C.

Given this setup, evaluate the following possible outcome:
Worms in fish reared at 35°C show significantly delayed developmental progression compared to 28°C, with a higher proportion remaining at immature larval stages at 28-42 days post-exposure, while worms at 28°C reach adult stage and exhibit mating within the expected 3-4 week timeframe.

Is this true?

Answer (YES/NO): YES